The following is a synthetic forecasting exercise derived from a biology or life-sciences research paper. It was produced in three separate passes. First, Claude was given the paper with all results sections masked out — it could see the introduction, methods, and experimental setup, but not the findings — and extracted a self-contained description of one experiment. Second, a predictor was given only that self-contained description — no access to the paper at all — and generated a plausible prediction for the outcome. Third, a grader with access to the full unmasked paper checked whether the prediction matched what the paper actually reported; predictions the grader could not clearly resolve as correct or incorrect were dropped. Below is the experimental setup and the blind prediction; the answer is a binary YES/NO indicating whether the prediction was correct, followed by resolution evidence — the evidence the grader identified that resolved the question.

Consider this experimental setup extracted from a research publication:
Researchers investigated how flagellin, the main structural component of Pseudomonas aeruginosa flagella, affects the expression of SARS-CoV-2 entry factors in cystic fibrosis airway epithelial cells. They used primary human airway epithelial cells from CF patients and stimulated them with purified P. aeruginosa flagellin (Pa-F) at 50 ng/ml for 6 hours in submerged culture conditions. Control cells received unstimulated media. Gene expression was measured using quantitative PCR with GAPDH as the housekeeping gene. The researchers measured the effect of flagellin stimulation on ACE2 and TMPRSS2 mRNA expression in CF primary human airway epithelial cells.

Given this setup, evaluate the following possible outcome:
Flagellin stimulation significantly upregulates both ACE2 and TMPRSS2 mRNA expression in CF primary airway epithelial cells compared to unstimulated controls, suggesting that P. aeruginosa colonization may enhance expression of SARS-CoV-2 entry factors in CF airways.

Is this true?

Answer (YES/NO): NO